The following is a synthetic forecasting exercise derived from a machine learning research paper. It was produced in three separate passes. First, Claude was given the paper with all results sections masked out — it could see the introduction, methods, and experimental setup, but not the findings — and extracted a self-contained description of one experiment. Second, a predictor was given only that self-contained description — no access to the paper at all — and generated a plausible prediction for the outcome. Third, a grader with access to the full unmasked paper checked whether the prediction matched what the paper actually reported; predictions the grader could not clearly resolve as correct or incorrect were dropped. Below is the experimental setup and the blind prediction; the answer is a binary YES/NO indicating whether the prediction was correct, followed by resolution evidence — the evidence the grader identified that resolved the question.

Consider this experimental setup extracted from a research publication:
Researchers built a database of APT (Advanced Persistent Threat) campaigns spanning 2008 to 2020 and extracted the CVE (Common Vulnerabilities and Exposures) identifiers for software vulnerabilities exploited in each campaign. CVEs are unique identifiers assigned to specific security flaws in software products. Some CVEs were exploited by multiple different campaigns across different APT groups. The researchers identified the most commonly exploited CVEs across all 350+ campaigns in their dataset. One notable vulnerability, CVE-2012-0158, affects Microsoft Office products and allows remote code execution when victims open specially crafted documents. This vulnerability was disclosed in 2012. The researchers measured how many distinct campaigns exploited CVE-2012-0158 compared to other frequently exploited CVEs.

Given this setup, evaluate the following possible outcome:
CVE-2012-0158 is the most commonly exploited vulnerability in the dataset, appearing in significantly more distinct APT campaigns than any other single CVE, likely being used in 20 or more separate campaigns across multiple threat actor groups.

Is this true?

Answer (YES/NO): NO